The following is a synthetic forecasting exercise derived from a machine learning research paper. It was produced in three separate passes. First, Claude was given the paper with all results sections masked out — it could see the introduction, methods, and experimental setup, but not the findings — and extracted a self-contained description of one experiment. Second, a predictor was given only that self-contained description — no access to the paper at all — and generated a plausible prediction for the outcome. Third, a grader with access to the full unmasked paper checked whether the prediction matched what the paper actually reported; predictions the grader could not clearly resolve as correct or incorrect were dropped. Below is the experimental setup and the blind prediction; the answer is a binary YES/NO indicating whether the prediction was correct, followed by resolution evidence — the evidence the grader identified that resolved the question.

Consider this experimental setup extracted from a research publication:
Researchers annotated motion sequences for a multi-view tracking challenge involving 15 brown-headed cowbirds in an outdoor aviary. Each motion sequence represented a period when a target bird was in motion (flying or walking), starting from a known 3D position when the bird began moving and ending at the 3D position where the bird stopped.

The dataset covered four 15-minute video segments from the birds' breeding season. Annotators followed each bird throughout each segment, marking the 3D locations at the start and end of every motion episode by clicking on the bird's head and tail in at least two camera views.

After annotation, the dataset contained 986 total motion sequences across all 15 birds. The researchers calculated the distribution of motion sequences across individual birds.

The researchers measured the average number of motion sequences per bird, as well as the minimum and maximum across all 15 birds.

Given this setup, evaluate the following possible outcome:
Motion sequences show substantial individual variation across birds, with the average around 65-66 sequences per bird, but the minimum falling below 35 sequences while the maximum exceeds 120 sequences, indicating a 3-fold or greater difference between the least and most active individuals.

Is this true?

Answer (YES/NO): YES